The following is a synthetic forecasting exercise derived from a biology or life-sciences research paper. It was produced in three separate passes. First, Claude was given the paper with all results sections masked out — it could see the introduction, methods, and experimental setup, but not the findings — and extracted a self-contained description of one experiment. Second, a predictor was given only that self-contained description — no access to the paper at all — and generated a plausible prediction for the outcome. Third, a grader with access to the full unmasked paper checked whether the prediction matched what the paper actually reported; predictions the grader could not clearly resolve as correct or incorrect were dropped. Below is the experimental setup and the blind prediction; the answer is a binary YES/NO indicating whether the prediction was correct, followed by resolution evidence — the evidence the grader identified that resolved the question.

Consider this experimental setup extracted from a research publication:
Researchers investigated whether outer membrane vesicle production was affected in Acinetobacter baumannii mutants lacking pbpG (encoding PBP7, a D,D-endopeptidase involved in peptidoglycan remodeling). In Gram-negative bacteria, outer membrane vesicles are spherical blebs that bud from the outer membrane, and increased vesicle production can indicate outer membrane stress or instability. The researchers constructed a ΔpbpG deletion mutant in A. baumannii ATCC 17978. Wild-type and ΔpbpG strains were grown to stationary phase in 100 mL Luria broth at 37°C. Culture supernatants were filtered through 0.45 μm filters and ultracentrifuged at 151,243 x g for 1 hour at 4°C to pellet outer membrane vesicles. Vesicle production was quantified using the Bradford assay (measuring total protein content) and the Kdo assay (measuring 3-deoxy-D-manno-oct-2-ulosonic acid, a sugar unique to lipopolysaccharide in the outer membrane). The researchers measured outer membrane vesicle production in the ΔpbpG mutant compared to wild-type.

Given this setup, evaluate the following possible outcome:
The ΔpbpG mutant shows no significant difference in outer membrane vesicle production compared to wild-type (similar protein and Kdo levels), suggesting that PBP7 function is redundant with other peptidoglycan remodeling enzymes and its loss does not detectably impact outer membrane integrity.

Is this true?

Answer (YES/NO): NO